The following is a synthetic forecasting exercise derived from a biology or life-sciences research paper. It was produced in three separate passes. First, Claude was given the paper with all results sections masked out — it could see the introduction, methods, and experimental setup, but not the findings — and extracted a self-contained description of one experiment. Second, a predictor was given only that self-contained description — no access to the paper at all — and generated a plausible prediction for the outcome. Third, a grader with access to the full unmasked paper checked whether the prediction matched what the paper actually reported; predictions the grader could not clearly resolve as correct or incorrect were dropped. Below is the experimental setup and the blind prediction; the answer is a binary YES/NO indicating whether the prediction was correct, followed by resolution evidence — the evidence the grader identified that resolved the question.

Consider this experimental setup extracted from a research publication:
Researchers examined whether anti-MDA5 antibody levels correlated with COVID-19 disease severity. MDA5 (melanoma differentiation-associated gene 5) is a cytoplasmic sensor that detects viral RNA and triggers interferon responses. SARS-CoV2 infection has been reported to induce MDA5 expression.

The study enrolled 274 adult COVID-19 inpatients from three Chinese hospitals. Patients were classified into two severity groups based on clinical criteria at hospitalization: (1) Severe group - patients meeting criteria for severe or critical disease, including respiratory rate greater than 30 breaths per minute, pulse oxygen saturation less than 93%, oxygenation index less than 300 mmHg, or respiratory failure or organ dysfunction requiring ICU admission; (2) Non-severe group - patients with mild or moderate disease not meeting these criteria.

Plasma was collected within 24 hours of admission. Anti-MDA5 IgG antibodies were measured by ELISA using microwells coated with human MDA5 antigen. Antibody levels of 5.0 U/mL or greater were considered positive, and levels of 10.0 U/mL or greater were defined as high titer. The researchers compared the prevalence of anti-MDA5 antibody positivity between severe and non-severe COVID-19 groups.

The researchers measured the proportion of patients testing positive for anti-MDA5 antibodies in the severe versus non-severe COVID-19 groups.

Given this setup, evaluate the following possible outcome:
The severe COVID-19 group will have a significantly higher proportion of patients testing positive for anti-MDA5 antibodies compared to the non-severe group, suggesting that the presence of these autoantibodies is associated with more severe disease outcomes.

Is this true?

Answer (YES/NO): YES